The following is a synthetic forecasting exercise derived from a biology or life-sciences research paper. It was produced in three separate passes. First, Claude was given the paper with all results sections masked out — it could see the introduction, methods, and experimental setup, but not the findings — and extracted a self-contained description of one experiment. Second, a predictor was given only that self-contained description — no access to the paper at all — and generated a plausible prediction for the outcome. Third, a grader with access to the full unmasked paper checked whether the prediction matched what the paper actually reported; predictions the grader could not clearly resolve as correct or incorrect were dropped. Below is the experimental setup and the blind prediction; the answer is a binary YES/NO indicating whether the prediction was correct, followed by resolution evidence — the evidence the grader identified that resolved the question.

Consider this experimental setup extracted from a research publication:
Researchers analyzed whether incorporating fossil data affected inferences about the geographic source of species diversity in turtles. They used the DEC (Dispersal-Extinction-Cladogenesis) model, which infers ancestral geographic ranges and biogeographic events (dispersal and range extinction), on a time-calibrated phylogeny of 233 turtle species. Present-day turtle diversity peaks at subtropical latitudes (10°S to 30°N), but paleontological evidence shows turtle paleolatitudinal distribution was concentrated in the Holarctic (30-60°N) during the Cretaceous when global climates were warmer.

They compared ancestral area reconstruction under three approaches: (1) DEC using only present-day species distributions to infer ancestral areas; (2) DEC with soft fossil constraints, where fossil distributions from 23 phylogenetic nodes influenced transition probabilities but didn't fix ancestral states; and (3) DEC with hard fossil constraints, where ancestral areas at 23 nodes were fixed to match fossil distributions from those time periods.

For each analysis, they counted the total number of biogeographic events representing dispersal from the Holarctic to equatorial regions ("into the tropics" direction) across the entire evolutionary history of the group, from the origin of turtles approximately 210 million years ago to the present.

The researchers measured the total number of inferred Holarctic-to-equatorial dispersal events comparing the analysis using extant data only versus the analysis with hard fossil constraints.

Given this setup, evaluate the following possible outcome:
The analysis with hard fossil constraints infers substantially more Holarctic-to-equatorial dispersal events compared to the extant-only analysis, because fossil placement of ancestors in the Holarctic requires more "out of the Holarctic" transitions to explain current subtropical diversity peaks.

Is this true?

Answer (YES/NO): YES